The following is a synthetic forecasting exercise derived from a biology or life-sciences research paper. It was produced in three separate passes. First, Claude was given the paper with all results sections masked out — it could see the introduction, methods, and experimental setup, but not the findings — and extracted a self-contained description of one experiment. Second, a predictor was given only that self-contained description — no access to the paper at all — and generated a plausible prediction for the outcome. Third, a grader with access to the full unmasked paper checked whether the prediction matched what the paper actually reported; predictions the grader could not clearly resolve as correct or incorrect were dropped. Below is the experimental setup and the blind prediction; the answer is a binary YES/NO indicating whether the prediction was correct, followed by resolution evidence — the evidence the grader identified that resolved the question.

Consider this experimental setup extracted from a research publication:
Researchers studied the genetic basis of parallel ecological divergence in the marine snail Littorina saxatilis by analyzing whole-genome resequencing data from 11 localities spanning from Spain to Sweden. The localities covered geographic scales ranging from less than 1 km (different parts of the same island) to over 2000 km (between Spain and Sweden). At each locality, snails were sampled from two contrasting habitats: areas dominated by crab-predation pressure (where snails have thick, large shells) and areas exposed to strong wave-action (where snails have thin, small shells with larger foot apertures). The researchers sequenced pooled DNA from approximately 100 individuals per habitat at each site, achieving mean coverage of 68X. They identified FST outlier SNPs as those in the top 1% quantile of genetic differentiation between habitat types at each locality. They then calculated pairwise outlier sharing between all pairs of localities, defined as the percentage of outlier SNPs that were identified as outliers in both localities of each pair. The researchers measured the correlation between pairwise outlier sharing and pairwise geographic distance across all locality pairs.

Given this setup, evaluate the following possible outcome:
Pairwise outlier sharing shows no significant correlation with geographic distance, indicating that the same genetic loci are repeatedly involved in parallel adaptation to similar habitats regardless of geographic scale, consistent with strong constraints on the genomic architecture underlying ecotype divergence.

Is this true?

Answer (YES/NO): NO